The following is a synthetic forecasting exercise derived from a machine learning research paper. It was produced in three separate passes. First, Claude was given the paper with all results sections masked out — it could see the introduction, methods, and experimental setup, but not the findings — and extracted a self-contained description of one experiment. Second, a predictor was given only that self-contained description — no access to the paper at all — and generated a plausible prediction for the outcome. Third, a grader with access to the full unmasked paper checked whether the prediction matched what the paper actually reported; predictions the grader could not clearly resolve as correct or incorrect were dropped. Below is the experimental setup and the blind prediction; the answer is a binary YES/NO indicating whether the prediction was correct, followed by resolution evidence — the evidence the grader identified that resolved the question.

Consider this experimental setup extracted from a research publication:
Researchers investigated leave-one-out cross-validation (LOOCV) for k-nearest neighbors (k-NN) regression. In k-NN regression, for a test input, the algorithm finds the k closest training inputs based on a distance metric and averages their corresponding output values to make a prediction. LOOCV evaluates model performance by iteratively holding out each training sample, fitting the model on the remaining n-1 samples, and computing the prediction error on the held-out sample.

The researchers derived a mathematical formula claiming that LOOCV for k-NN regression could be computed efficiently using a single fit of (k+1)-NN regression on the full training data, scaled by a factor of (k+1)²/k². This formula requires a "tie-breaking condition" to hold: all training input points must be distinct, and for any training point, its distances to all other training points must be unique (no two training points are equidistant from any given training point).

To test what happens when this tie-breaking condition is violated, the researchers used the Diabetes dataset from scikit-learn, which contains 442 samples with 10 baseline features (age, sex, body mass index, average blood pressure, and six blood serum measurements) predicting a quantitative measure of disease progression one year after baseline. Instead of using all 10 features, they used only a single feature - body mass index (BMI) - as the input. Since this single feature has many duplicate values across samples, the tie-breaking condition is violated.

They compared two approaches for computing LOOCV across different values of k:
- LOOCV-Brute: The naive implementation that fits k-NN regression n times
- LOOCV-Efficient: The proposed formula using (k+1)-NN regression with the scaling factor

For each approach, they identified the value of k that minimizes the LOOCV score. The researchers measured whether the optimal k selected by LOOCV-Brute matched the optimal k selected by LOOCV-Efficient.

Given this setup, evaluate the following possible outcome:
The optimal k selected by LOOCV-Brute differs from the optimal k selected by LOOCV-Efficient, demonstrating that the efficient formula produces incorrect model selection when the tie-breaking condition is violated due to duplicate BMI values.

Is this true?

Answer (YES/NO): NO